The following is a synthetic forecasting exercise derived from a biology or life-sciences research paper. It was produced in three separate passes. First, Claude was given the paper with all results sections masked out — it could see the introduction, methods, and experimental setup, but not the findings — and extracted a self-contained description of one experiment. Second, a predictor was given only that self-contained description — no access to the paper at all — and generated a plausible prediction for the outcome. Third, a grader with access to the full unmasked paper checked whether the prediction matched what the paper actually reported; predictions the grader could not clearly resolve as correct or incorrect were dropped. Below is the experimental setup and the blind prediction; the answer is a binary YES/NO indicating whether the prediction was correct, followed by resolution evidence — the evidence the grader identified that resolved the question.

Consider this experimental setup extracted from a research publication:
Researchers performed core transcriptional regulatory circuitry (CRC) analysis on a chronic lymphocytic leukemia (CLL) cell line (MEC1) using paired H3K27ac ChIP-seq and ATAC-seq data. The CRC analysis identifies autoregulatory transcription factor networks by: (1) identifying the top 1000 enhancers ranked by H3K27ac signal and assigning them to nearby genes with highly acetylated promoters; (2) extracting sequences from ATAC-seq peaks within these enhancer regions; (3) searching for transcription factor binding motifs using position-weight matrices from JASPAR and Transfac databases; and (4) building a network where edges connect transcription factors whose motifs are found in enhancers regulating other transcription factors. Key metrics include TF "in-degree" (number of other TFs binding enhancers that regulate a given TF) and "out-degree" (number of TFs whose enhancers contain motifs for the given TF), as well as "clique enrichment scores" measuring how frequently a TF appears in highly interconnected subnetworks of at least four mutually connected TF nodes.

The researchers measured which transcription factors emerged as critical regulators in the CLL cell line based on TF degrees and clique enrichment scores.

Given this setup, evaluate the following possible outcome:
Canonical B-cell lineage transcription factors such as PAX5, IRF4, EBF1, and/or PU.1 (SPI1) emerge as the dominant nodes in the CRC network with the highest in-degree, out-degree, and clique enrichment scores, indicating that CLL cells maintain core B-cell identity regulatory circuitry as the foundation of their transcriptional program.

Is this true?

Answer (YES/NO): YES